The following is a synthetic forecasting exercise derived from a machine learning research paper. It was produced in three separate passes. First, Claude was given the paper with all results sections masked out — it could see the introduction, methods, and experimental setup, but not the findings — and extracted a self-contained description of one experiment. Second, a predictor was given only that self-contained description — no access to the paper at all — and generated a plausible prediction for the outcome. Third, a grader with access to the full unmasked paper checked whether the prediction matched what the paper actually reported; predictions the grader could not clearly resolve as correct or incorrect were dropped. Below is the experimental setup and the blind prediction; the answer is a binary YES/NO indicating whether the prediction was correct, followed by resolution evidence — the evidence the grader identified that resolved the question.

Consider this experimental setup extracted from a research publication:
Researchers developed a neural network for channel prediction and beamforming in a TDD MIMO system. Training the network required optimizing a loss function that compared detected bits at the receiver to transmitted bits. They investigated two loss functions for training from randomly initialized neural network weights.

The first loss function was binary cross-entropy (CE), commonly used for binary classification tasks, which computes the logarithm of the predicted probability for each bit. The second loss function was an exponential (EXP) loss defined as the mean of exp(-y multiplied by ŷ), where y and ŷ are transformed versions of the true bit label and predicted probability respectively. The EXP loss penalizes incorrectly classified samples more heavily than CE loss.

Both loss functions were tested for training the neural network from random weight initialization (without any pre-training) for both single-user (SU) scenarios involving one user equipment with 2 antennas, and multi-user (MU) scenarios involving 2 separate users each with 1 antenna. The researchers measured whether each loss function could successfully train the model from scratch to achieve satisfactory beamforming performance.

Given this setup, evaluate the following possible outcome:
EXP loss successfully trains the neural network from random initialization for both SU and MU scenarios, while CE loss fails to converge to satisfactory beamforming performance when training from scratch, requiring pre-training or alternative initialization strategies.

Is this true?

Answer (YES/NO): YES